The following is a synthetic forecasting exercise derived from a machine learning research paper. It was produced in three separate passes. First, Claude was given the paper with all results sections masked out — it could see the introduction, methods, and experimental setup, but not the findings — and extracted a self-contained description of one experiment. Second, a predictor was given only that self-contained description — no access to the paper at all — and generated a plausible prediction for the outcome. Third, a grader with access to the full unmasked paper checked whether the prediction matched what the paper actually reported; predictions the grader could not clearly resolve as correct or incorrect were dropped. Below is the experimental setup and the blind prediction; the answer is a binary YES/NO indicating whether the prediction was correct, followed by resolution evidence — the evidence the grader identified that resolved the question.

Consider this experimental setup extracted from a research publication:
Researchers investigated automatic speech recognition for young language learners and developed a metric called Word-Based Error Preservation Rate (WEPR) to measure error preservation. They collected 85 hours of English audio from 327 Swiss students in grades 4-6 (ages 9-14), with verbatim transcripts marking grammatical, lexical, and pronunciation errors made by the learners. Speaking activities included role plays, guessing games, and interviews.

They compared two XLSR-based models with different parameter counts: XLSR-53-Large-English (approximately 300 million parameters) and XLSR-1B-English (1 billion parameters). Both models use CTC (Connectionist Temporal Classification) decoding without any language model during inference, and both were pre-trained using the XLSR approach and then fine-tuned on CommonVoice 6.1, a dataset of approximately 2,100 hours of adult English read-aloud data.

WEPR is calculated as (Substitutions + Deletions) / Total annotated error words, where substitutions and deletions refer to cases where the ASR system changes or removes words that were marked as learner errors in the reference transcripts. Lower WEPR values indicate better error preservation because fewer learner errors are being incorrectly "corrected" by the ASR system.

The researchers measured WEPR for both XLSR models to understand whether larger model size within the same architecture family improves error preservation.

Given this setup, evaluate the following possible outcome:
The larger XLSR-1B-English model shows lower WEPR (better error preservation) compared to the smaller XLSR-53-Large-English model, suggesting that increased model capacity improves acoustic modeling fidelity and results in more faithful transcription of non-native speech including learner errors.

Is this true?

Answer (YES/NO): YES